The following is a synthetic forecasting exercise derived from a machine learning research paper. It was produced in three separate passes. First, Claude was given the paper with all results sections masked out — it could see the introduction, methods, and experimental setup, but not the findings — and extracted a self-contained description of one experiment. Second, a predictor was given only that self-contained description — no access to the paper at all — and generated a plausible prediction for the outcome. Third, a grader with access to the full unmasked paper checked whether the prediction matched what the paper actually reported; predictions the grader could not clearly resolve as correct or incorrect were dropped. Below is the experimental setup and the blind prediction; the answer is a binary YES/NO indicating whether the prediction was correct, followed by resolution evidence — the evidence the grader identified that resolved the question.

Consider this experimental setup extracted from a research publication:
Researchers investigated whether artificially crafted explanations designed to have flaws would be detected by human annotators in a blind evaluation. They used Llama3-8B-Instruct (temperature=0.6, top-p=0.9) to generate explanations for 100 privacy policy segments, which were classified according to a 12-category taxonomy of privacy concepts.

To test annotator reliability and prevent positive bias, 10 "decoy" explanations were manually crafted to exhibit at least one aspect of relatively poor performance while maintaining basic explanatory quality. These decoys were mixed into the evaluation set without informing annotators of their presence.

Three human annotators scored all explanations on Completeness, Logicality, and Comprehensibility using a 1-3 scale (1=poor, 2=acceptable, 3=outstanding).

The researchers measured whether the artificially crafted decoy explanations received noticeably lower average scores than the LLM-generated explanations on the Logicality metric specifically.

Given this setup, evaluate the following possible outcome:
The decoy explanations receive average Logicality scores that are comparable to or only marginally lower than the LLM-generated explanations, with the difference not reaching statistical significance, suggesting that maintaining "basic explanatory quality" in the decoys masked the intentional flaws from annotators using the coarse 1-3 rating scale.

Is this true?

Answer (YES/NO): NO